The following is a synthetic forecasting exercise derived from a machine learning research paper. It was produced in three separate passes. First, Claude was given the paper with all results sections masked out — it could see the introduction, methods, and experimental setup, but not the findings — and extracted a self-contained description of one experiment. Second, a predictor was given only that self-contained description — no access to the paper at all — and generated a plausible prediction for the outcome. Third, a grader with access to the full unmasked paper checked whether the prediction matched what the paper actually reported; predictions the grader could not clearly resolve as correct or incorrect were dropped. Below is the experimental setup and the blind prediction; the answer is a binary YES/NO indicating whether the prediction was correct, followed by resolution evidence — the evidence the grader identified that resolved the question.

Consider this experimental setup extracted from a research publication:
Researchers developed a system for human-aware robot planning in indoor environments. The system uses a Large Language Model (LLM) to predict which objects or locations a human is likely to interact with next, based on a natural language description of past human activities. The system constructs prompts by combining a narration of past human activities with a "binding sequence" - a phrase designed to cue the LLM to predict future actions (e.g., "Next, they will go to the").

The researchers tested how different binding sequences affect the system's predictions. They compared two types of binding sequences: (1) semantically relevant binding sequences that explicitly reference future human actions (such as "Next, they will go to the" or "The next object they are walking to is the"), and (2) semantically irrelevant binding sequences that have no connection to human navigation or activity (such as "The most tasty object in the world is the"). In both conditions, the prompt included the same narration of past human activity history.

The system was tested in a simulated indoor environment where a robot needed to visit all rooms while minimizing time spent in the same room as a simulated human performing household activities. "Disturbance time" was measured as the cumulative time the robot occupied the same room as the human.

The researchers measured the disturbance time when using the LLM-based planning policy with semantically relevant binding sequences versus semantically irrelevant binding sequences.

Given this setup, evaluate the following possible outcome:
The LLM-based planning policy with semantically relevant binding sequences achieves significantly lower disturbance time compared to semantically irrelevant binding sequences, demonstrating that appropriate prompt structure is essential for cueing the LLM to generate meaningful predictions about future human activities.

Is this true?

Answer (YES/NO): YES